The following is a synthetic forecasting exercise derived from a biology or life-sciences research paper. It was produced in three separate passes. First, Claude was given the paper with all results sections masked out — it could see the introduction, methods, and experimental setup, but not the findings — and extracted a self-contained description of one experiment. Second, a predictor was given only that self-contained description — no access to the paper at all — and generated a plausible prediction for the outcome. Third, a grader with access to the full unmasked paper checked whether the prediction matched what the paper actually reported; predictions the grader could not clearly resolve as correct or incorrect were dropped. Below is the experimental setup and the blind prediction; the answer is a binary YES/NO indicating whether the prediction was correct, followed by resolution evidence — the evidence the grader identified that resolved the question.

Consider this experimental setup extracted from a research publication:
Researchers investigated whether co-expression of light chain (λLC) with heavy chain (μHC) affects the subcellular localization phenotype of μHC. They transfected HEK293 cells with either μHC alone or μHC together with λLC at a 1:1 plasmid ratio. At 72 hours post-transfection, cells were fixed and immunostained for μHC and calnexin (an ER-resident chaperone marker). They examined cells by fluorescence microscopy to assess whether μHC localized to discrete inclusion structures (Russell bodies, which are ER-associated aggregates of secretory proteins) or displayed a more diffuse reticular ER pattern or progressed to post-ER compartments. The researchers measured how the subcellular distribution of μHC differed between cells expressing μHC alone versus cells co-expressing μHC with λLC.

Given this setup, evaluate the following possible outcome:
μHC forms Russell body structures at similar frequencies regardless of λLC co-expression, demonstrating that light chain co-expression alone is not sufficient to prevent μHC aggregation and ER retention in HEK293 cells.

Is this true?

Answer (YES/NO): NO